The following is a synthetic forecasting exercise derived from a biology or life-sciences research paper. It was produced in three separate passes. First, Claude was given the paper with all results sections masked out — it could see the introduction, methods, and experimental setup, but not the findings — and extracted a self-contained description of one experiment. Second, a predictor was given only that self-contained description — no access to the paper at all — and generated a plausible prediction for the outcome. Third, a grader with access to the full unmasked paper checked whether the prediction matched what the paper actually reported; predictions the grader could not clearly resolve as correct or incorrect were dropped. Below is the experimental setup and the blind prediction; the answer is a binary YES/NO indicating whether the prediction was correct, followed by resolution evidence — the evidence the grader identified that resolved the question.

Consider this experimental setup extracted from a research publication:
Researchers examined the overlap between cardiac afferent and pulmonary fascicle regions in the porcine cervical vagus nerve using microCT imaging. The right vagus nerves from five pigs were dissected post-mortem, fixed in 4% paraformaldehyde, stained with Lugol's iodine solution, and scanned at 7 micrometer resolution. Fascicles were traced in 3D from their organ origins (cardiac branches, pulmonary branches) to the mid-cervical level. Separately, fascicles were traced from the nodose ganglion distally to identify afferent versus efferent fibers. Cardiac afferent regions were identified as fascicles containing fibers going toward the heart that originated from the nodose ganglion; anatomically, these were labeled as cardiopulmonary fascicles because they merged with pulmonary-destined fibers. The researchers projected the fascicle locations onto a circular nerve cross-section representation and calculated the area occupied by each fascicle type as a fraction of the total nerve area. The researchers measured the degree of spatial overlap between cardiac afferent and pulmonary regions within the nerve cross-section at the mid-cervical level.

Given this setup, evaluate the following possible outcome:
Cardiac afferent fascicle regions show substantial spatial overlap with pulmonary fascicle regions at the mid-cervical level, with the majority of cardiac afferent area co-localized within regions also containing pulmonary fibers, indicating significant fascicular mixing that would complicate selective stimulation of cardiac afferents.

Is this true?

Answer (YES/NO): YES